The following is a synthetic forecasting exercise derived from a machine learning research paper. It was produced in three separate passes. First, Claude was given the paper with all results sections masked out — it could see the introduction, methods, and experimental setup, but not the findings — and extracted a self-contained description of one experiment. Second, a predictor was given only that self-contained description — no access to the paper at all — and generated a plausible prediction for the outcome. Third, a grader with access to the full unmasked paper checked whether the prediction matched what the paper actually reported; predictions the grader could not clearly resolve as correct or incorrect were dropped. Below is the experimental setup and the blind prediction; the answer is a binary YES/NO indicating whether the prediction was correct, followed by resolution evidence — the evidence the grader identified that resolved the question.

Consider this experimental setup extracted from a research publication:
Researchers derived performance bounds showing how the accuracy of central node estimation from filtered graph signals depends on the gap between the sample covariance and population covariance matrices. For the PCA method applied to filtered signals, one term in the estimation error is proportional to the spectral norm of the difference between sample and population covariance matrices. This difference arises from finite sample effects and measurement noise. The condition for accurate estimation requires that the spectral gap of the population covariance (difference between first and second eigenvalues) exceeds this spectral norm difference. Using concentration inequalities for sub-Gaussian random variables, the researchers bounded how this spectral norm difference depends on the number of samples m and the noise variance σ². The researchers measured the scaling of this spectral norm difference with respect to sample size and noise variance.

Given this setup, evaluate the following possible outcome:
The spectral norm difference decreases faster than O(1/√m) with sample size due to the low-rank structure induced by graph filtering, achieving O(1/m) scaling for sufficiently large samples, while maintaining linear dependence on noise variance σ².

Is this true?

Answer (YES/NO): NO